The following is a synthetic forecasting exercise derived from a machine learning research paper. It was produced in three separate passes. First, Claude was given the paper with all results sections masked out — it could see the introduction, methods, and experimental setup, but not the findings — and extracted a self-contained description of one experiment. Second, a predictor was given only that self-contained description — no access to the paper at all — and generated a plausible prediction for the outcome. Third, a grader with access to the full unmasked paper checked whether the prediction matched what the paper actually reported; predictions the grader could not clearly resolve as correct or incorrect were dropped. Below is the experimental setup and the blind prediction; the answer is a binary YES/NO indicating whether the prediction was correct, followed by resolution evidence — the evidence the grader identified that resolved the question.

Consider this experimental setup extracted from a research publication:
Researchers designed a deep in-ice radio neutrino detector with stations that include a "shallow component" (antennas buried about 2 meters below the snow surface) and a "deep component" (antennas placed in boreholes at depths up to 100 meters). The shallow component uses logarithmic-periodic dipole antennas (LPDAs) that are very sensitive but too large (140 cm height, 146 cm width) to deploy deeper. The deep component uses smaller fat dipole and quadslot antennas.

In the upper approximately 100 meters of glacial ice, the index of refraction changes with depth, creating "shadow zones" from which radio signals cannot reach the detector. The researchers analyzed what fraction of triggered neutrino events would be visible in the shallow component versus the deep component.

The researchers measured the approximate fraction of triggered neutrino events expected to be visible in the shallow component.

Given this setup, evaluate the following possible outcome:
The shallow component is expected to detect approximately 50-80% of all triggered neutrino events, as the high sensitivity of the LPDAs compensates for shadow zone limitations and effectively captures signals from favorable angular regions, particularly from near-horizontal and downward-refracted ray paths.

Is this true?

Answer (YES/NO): NO